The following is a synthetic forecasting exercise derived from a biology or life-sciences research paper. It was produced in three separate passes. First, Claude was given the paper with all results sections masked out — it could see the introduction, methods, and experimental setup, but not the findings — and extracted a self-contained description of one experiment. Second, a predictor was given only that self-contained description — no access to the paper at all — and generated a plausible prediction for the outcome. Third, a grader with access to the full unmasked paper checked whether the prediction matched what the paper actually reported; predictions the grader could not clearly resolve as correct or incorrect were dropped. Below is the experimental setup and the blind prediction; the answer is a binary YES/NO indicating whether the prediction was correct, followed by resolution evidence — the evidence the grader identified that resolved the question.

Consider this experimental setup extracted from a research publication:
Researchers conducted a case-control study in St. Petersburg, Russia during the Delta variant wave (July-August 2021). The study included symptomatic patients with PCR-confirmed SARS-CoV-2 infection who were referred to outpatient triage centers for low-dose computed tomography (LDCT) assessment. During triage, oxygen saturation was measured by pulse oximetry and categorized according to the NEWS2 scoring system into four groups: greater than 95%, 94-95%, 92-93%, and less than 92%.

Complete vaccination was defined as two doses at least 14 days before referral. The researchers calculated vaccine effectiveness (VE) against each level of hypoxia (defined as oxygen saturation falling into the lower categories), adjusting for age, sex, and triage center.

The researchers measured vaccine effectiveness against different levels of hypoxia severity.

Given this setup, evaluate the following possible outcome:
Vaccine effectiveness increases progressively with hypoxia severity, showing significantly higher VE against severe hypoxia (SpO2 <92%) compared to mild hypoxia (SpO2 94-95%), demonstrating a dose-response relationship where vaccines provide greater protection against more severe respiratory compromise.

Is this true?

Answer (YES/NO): NO